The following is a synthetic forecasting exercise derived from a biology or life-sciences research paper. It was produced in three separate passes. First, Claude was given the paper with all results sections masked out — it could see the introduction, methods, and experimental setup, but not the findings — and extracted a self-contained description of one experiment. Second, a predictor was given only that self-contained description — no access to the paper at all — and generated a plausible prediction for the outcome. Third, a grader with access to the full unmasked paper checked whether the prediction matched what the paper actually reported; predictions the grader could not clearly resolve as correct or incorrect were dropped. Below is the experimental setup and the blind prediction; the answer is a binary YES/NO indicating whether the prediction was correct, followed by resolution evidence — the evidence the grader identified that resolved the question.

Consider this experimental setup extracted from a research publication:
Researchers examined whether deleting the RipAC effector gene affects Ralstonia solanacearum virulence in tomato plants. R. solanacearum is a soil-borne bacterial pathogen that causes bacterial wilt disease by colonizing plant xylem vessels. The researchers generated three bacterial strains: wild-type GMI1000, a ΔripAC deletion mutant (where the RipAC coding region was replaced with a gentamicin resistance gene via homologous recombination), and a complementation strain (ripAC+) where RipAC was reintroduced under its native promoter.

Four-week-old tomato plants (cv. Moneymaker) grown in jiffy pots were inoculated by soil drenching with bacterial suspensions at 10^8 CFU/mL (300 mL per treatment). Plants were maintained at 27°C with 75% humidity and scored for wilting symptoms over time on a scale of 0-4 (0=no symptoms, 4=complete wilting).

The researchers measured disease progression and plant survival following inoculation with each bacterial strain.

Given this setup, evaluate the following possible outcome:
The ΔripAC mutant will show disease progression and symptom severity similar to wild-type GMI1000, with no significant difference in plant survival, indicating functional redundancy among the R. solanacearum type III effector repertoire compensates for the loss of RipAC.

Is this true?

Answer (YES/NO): NO